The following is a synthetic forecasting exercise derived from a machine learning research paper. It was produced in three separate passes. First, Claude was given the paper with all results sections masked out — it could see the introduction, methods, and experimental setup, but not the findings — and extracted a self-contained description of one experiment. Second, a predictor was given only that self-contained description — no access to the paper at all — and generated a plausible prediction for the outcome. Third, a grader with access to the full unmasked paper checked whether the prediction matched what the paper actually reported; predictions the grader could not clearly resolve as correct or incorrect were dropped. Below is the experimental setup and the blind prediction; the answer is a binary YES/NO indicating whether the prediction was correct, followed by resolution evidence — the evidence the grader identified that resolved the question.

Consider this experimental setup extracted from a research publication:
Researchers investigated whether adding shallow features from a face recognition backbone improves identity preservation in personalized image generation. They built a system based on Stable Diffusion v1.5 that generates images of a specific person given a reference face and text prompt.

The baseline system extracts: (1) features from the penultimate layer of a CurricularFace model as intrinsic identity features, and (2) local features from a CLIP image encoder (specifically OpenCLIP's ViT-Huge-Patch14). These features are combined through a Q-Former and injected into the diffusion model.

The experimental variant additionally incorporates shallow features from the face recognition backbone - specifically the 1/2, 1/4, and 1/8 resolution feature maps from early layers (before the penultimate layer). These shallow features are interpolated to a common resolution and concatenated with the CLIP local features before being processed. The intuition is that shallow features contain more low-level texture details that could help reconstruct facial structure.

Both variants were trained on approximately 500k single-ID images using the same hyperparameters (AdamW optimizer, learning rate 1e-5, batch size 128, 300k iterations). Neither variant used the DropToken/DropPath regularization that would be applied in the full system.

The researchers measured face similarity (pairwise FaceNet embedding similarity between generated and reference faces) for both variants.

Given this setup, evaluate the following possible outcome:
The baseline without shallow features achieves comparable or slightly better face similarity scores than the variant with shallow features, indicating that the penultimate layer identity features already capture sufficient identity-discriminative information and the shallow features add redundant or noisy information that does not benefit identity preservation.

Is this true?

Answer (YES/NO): NO